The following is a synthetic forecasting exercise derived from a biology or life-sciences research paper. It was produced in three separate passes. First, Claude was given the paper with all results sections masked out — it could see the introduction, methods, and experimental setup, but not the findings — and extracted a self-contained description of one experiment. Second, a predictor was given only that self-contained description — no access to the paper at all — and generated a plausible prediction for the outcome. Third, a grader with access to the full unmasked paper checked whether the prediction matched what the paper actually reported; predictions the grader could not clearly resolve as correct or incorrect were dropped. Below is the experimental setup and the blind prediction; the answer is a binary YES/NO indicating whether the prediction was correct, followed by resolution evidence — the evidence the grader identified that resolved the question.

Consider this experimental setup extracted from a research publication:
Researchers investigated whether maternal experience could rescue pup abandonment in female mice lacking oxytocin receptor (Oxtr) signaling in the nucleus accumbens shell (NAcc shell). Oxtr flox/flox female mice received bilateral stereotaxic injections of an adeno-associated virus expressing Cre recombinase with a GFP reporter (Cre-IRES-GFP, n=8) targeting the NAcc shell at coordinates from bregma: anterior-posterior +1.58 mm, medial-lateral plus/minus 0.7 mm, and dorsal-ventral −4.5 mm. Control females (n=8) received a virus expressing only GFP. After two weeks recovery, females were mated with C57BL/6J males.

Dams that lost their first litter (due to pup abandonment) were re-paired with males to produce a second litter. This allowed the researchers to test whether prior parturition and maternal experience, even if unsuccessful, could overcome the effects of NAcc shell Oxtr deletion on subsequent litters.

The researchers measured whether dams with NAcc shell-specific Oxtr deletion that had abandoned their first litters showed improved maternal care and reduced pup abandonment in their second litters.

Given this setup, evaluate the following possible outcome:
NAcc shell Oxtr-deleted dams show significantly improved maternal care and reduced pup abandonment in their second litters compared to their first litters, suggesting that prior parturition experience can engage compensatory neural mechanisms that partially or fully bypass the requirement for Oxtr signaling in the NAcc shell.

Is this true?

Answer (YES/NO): NO